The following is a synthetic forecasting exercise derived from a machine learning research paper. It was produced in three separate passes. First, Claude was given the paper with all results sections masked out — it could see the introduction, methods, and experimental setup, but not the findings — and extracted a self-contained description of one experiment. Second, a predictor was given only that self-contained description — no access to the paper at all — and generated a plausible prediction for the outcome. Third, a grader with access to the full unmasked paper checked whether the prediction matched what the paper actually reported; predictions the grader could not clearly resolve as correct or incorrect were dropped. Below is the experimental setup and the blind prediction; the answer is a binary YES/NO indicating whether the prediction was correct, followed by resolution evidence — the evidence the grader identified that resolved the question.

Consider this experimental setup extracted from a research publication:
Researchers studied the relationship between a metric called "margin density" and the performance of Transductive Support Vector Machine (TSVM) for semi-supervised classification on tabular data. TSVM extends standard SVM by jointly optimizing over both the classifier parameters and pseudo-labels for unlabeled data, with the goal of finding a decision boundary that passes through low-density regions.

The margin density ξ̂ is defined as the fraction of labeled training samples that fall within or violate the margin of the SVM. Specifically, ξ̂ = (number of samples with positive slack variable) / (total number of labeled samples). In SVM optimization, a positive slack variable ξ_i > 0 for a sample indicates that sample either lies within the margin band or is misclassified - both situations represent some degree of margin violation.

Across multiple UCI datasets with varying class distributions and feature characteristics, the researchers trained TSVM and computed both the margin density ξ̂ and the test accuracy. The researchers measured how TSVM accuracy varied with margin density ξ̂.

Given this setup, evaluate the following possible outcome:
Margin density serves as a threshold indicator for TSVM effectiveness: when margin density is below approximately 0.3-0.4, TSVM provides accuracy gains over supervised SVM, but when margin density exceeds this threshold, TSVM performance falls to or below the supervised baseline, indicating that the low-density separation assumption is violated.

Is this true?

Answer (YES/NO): NO